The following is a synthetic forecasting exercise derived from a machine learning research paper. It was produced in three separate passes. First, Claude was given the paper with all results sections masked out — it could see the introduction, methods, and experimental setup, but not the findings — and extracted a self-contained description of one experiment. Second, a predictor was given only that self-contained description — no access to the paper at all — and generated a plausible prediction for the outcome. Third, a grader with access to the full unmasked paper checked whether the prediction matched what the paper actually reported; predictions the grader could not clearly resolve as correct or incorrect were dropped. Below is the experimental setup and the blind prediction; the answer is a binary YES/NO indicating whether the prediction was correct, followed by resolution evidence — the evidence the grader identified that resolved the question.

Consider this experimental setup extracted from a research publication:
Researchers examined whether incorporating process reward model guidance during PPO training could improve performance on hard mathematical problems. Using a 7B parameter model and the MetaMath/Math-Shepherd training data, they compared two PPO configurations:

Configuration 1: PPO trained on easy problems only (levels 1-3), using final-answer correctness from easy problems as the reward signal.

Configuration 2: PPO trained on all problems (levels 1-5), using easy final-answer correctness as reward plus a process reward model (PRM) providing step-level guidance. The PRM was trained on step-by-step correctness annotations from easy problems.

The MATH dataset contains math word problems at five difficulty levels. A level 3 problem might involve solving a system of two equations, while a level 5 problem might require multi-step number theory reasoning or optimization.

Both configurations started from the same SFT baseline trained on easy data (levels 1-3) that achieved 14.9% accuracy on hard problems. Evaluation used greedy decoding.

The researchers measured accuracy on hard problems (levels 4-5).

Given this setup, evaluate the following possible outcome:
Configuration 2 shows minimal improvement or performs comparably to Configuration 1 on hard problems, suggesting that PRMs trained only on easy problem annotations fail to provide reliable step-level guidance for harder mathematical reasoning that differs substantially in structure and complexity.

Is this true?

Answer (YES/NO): NO